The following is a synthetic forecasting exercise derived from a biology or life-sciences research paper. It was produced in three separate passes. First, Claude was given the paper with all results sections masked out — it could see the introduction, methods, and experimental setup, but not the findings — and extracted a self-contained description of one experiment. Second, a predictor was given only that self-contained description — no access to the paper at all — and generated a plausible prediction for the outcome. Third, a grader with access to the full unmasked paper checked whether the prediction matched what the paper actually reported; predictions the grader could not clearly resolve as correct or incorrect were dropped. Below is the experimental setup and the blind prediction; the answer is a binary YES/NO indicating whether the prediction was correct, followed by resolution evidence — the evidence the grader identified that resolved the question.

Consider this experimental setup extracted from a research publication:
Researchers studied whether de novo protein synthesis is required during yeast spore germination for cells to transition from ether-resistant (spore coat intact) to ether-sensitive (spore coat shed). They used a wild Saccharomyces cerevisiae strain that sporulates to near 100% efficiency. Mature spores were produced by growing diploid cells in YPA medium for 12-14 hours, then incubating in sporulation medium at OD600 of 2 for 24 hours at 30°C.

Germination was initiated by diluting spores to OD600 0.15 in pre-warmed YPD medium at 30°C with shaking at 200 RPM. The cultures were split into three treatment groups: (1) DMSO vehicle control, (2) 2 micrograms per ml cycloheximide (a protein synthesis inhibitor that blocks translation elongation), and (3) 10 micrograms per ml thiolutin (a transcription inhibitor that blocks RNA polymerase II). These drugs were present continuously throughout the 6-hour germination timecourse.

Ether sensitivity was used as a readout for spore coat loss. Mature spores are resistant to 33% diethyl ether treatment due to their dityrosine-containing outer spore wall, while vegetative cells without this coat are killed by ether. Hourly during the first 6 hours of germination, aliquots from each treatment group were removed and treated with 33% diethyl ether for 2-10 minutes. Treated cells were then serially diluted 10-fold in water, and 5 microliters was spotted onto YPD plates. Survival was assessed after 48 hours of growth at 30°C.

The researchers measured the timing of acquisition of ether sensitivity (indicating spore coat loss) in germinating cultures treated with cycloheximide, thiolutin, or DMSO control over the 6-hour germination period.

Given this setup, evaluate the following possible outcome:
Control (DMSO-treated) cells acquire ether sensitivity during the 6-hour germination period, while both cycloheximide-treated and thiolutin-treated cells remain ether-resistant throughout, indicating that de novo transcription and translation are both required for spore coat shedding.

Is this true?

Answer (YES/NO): YES